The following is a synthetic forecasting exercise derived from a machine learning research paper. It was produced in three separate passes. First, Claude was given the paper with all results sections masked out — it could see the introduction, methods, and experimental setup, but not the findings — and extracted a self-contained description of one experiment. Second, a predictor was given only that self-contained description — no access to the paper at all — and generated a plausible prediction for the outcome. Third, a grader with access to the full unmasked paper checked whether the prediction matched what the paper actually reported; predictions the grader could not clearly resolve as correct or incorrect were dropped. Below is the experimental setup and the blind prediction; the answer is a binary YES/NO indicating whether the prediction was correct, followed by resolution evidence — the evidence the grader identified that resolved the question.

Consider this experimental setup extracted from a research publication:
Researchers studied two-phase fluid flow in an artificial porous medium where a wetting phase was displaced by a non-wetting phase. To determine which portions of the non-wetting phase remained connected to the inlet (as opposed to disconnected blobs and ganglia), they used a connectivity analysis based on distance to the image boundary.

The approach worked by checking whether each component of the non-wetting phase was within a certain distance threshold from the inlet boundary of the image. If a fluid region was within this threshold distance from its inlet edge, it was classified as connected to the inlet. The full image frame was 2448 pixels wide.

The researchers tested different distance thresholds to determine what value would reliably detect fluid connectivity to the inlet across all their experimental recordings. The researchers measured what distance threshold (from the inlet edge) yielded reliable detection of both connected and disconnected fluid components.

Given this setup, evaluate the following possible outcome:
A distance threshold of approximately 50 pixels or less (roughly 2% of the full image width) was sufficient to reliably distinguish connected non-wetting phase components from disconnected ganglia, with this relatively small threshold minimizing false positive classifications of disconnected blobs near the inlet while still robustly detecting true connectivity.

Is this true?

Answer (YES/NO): YES